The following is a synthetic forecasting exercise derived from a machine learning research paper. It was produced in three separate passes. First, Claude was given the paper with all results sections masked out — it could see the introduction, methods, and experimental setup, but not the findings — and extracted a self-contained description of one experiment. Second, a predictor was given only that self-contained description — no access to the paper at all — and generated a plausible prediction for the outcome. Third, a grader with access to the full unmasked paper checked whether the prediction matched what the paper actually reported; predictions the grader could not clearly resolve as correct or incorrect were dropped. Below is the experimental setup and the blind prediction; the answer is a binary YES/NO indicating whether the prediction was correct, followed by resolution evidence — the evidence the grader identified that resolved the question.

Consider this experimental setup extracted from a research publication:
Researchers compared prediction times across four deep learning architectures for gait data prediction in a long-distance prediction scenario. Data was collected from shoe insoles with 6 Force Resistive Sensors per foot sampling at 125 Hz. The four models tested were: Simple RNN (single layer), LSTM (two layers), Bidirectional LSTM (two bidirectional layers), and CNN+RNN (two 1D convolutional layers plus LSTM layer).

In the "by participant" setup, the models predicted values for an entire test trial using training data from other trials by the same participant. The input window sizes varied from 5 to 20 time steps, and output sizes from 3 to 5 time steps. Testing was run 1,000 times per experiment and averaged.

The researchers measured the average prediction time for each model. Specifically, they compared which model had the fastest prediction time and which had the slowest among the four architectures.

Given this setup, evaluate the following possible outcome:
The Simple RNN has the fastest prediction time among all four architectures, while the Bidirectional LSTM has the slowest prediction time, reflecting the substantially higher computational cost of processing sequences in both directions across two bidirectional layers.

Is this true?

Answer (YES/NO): YES